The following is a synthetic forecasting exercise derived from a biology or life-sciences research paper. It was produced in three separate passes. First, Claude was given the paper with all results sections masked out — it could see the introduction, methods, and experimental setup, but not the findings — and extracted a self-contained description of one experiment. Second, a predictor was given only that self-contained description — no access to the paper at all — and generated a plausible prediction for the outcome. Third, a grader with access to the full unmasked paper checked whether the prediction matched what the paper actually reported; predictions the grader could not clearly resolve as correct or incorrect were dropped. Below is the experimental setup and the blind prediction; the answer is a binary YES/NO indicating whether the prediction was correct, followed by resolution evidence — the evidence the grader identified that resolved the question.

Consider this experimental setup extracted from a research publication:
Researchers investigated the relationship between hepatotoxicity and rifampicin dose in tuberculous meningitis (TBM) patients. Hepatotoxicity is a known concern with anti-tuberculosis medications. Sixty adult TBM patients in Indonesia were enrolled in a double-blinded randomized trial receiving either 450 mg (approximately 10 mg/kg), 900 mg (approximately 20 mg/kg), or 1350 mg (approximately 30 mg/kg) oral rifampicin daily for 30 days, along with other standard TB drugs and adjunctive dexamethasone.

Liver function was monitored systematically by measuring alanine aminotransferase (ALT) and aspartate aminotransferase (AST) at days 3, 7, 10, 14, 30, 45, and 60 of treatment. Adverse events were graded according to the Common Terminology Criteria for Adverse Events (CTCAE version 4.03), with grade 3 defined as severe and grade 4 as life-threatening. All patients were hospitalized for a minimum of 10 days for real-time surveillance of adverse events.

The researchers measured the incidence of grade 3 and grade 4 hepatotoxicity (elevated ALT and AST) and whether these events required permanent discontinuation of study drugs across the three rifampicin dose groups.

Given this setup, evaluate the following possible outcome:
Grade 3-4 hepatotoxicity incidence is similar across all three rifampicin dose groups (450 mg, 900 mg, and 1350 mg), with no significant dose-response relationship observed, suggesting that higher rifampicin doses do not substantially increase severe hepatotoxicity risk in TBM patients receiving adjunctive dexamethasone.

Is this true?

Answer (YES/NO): YES